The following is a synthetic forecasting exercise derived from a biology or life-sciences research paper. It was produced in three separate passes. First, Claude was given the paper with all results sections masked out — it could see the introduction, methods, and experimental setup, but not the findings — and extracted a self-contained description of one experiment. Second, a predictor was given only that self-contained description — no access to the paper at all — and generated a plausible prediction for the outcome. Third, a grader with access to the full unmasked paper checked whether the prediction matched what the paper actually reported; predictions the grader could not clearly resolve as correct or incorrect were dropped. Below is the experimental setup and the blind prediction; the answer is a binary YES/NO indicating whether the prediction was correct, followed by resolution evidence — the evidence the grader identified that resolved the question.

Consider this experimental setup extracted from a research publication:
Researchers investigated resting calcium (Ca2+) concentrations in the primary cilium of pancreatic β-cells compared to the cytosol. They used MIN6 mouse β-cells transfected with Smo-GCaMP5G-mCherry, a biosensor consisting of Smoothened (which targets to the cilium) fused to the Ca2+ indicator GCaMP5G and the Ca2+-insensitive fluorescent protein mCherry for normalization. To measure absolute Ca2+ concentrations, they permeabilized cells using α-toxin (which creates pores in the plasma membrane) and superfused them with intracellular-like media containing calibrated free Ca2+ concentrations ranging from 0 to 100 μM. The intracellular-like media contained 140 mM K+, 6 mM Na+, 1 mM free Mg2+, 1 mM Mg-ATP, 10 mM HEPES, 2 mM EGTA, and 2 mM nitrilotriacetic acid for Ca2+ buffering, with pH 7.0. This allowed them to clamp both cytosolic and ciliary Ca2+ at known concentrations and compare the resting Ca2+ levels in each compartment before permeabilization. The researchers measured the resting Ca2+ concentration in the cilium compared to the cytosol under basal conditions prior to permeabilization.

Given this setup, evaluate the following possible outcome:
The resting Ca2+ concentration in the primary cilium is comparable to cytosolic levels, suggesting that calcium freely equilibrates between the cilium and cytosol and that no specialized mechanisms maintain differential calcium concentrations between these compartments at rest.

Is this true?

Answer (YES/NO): NO